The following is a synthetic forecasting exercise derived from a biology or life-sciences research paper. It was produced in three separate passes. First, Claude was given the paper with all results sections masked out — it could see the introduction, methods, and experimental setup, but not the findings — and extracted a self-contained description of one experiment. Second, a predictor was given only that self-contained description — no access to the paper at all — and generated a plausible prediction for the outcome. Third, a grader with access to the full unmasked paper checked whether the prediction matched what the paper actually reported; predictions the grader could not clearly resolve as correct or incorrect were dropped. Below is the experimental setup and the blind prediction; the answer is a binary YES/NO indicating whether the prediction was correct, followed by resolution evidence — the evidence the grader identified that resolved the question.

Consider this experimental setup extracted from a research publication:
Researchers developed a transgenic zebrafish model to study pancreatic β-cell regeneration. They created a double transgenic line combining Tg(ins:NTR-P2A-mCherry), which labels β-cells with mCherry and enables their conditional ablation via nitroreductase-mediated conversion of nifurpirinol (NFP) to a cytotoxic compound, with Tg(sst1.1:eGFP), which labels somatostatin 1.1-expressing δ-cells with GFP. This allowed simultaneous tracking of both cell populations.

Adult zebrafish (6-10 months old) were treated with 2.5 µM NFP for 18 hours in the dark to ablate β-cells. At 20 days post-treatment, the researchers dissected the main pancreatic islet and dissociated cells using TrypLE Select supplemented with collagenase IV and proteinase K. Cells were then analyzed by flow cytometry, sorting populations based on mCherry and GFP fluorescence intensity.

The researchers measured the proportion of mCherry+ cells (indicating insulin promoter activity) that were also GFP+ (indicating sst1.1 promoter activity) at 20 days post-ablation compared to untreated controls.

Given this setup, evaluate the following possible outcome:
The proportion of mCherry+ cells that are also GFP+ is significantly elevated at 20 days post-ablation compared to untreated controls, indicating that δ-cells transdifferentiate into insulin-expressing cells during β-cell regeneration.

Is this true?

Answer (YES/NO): YES